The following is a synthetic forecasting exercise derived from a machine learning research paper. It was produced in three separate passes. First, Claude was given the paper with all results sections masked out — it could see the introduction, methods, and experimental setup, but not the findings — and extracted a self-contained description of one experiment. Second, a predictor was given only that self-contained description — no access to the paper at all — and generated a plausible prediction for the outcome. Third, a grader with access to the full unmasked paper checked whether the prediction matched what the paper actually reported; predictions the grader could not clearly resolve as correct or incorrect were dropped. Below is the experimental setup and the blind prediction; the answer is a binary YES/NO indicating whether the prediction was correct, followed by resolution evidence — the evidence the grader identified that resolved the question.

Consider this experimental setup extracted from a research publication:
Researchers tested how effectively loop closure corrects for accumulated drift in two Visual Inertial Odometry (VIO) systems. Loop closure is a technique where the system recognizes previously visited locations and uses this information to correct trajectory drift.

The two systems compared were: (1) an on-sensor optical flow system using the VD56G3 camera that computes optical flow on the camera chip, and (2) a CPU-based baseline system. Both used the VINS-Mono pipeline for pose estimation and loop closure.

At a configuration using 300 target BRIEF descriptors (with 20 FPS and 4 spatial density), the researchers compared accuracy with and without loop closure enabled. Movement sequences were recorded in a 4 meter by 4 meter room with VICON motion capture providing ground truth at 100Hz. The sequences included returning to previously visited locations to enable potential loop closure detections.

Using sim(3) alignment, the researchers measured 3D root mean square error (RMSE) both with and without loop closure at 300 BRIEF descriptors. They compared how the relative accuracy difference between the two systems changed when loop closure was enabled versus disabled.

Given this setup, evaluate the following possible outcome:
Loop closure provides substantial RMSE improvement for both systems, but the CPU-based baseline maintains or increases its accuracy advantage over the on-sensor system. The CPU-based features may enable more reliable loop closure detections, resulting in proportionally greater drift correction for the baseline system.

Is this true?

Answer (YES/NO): NO